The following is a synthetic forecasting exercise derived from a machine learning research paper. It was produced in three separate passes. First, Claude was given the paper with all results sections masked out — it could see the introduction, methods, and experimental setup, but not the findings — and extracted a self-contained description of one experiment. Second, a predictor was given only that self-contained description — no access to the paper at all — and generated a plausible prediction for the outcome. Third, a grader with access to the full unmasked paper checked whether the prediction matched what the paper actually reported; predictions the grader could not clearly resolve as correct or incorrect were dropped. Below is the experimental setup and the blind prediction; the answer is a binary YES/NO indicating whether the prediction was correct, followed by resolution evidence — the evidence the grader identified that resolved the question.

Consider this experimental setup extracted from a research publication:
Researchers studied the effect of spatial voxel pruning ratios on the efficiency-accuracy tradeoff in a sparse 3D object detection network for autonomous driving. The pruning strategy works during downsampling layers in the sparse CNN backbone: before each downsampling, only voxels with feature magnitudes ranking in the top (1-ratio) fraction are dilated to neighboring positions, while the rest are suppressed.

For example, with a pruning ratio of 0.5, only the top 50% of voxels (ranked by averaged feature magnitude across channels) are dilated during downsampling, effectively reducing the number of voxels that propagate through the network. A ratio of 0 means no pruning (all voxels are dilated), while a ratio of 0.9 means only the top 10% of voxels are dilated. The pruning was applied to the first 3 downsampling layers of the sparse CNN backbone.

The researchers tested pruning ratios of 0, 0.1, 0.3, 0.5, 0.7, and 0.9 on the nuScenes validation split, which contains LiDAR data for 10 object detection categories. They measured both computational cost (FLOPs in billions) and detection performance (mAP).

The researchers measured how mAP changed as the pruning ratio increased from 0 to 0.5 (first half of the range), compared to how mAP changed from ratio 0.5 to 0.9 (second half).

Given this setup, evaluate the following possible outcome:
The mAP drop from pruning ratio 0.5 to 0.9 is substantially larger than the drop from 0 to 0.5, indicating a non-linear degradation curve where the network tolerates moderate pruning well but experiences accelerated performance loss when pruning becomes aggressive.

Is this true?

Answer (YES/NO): YES